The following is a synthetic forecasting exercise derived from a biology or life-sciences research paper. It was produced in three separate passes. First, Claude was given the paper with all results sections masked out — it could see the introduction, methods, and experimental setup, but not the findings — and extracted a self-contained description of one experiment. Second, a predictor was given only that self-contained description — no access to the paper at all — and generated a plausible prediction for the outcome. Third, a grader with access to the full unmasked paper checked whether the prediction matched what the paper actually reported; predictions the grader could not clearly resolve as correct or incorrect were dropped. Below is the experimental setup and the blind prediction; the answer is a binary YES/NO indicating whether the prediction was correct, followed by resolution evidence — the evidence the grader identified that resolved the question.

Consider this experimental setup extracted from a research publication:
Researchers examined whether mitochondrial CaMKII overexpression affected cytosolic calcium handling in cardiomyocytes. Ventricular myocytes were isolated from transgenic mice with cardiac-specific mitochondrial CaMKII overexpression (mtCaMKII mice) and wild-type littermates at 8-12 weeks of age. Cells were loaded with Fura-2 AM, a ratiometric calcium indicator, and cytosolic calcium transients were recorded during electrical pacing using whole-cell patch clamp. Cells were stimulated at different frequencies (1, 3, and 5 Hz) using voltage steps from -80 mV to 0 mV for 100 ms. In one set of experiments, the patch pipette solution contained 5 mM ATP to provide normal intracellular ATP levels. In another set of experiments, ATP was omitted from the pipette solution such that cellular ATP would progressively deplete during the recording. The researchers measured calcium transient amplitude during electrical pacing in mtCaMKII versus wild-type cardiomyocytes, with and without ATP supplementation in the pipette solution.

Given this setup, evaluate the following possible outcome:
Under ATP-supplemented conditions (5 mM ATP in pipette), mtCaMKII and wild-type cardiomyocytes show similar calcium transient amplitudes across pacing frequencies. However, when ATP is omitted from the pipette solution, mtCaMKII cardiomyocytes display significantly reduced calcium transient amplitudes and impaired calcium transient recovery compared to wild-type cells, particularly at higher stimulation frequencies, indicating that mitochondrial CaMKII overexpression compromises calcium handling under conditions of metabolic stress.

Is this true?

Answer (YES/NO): NO